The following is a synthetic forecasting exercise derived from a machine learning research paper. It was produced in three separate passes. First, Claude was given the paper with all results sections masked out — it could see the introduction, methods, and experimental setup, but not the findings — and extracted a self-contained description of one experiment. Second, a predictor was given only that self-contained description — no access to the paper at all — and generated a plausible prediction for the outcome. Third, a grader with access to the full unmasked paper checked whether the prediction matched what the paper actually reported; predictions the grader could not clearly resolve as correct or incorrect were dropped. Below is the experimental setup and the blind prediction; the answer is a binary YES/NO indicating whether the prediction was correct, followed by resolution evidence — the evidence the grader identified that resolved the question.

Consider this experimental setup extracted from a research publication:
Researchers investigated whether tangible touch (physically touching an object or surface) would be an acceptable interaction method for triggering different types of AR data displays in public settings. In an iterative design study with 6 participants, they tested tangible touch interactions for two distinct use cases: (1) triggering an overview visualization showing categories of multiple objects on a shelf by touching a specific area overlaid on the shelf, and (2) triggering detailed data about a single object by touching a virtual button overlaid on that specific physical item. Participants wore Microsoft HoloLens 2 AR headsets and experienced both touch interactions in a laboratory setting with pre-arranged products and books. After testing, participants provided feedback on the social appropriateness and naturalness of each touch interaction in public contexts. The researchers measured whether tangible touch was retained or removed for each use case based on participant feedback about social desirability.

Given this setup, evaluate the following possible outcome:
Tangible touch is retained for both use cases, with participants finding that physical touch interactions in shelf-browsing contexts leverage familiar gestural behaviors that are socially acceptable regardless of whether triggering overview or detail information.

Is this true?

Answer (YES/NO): NO